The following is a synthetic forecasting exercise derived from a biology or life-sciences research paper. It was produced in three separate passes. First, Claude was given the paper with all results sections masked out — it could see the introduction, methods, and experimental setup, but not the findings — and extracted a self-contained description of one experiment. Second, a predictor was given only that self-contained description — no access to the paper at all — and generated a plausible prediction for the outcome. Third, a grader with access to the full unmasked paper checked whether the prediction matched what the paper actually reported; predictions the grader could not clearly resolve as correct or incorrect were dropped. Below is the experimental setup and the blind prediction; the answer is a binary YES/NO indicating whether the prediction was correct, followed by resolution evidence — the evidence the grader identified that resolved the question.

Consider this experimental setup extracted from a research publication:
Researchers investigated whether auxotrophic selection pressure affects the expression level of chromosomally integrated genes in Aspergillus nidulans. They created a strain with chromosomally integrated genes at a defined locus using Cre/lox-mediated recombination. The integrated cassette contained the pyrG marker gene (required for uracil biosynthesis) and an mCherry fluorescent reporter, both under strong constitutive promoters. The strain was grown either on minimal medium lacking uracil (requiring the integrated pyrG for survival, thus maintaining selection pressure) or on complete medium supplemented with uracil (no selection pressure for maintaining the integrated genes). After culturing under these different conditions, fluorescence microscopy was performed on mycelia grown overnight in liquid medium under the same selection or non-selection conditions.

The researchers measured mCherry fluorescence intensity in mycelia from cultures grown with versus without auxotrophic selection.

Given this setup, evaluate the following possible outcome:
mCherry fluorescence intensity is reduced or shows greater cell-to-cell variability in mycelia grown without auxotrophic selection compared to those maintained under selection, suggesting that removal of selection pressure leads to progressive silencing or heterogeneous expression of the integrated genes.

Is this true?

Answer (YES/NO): NO